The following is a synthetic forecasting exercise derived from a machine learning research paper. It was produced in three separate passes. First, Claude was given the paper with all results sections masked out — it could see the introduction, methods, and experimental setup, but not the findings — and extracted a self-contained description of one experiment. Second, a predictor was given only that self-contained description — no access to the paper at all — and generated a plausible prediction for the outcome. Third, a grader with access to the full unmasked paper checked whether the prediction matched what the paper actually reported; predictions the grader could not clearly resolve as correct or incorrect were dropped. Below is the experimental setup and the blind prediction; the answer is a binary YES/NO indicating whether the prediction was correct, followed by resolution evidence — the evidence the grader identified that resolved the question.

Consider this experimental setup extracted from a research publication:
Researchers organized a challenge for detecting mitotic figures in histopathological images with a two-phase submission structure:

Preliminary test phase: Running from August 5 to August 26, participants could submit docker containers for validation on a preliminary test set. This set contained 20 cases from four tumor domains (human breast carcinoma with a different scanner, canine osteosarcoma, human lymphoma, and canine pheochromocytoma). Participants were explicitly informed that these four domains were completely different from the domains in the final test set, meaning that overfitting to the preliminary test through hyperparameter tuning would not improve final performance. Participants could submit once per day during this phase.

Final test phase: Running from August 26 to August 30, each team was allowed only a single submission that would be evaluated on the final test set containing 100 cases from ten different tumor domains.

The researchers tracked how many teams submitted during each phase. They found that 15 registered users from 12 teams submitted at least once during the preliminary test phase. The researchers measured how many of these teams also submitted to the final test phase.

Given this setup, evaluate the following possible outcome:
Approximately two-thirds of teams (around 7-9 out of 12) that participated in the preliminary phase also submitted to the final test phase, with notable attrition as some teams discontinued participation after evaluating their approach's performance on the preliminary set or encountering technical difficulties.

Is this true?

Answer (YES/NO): YES